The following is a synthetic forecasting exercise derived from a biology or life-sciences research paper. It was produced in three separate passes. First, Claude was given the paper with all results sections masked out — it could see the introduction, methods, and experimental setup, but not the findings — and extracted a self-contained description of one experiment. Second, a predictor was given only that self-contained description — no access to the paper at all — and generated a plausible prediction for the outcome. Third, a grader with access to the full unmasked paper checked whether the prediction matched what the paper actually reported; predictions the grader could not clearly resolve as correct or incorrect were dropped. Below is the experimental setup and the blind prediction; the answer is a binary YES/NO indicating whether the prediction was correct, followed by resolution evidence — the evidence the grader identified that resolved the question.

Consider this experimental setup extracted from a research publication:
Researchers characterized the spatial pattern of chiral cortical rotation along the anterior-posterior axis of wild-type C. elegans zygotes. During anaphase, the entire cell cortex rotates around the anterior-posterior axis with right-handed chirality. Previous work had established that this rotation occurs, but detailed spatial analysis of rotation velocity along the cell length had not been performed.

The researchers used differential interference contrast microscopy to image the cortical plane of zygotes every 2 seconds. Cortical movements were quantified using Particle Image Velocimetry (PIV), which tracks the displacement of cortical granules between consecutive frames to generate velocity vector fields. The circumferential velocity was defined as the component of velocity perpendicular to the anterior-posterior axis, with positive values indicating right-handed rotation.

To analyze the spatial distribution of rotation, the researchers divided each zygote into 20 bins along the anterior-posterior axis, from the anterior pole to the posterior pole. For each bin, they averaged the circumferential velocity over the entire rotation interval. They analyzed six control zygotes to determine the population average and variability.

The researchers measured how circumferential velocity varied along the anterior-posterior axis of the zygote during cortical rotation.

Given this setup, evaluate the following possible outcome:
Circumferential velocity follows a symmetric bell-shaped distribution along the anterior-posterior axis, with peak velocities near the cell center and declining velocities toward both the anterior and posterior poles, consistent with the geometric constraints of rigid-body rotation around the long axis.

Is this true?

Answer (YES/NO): NO